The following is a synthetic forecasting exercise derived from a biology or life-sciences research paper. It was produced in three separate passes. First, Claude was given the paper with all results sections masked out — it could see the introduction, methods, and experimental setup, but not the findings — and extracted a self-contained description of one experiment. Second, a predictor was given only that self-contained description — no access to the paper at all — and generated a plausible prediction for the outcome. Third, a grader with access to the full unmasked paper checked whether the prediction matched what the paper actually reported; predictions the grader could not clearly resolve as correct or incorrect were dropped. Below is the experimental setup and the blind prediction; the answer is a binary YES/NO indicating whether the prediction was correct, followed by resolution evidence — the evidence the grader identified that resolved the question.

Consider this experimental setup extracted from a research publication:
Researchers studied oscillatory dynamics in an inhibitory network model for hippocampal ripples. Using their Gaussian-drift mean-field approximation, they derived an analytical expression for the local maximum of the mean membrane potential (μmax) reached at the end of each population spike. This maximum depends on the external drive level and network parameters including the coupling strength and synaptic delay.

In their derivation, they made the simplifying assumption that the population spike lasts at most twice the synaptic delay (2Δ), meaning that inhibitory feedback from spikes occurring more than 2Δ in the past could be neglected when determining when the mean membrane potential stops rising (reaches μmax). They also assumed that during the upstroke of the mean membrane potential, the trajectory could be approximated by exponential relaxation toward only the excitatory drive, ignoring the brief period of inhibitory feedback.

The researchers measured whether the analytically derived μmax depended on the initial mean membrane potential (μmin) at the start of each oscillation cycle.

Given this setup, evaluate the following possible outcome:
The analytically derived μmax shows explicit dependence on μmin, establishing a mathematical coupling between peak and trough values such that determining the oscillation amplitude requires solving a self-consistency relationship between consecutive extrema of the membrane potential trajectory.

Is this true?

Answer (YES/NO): NO